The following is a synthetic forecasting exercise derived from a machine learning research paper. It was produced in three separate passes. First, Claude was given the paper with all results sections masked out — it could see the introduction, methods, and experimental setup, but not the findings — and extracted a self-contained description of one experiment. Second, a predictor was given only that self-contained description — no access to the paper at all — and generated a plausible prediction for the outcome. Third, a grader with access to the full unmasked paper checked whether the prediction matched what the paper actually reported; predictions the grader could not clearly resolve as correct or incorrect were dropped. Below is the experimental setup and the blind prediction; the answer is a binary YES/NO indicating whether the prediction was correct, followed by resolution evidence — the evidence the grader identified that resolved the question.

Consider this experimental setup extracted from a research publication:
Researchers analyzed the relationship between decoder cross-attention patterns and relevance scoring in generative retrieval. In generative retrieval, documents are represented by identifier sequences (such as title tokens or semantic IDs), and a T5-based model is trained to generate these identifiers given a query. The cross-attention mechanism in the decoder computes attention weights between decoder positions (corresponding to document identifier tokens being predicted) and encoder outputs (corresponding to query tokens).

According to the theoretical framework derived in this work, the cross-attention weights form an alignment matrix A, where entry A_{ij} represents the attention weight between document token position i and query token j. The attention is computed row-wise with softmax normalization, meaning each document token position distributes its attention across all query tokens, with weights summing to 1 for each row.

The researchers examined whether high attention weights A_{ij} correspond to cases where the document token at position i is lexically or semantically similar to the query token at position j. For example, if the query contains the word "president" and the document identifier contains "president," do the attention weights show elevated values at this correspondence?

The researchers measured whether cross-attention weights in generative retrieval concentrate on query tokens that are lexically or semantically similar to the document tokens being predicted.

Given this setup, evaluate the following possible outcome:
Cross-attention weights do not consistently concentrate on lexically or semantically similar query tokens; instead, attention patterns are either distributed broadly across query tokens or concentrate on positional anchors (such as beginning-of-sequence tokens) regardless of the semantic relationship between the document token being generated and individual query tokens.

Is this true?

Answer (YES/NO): NO